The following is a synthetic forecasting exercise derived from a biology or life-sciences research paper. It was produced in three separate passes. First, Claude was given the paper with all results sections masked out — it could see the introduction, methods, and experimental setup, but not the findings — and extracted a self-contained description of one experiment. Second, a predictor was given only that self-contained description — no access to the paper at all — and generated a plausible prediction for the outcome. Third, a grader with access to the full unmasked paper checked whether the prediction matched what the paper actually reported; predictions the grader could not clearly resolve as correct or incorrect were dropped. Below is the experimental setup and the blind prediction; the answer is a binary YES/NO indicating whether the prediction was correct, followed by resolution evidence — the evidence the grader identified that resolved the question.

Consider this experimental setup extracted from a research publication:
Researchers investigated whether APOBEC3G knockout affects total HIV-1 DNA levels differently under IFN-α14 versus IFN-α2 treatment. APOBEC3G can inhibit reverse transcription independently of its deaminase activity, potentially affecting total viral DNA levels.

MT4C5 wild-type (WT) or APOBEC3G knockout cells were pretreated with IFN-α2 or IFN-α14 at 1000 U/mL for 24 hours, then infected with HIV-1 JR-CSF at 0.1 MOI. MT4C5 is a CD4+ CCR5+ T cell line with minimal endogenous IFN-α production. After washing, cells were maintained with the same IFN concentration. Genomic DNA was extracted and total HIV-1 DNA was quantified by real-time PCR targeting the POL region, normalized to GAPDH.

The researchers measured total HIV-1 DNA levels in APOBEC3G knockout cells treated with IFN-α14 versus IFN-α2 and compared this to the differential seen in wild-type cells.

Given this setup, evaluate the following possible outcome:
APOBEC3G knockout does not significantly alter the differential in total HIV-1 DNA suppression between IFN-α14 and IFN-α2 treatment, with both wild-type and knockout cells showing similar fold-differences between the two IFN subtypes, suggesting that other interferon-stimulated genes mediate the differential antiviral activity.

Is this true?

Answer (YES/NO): YES